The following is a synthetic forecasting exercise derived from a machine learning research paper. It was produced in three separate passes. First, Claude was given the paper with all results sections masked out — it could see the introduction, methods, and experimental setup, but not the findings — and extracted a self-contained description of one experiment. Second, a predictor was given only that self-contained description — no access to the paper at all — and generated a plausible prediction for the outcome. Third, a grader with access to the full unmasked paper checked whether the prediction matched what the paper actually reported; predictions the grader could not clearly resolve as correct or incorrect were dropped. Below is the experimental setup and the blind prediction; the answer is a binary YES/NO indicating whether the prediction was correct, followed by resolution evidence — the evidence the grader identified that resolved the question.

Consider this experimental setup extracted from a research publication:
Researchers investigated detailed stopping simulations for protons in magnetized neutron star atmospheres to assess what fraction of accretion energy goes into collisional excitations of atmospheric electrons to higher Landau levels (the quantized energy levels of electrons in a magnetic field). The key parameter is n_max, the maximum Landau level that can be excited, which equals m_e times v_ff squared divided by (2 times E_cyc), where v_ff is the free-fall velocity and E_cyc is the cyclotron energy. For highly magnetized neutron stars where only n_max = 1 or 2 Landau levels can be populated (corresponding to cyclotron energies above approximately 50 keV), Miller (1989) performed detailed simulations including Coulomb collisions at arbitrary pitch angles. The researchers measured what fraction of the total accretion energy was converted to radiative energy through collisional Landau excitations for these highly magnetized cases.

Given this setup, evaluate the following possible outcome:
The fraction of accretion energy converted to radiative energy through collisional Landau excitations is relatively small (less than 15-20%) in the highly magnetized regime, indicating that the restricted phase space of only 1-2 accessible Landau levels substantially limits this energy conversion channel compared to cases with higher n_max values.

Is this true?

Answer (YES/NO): YES